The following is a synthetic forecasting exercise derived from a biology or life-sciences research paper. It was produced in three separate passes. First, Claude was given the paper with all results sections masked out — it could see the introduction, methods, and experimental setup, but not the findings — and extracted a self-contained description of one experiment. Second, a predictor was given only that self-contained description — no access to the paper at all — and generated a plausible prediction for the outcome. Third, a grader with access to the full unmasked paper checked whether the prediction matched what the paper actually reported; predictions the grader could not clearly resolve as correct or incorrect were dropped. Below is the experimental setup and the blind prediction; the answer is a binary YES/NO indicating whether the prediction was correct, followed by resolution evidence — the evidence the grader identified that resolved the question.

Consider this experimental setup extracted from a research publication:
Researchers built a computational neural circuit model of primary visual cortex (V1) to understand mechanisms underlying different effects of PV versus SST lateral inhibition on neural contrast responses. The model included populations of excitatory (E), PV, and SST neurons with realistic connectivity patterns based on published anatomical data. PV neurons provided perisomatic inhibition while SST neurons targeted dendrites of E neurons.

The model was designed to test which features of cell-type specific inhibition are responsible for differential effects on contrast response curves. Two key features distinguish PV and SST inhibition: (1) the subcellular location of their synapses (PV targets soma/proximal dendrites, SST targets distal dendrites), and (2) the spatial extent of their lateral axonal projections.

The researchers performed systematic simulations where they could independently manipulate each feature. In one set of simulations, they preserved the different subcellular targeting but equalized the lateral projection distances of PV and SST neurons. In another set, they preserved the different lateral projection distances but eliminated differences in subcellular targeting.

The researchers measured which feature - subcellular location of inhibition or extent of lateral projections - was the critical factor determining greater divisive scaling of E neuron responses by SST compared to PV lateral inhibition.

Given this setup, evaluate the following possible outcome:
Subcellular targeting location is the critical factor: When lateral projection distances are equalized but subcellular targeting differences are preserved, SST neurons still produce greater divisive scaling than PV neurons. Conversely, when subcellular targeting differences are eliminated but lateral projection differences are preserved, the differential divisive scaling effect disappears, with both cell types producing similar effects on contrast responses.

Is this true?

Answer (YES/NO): NO